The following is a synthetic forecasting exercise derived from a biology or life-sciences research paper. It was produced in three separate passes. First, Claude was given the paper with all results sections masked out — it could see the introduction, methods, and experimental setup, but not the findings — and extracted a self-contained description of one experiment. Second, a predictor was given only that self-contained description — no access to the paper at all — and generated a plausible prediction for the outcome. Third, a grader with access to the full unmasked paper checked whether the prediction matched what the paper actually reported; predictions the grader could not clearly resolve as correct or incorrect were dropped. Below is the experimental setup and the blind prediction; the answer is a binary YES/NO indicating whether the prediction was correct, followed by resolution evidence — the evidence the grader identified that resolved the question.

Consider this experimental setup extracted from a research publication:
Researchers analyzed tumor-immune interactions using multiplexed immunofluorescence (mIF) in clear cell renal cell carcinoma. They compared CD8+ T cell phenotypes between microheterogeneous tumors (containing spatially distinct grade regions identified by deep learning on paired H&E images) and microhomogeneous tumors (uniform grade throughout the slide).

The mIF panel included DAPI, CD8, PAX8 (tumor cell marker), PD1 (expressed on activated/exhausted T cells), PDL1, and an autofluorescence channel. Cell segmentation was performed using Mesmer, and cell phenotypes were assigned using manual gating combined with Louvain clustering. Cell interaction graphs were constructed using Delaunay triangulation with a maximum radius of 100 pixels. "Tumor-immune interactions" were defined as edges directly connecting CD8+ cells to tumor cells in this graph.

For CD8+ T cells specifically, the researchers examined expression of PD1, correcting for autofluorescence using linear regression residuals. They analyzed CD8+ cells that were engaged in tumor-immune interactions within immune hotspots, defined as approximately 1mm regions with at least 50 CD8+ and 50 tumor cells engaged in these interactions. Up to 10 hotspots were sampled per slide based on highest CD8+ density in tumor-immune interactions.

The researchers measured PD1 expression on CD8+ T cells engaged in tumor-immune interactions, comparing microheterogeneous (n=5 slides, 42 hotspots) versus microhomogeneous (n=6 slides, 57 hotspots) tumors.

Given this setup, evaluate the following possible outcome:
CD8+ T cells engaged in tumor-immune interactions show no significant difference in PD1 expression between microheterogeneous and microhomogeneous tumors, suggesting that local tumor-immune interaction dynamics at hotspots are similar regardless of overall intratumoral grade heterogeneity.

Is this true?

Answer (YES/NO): NO